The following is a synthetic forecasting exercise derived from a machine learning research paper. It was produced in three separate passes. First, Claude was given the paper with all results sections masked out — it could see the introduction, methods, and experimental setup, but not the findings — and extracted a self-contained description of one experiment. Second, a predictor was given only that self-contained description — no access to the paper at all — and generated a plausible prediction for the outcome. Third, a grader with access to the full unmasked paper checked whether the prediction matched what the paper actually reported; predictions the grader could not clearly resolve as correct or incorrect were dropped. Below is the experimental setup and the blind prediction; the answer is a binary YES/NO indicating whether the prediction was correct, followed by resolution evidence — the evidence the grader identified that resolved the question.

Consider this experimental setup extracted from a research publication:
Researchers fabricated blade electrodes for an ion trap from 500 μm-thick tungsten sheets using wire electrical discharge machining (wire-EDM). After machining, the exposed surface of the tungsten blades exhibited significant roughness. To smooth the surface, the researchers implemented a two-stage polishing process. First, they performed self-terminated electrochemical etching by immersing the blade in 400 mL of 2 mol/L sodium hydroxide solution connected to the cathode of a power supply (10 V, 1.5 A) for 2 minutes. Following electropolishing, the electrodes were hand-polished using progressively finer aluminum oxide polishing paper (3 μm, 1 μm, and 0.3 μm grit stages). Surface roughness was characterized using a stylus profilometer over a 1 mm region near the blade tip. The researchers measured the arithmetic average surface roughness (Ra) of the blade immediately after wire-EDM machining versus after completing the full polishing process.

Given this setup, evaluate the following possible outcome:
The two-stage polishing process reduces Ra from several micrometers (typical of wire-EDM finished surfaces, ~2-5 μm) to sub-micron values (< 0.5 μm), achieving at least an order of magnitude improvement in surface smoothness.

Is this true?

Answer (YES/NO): YES